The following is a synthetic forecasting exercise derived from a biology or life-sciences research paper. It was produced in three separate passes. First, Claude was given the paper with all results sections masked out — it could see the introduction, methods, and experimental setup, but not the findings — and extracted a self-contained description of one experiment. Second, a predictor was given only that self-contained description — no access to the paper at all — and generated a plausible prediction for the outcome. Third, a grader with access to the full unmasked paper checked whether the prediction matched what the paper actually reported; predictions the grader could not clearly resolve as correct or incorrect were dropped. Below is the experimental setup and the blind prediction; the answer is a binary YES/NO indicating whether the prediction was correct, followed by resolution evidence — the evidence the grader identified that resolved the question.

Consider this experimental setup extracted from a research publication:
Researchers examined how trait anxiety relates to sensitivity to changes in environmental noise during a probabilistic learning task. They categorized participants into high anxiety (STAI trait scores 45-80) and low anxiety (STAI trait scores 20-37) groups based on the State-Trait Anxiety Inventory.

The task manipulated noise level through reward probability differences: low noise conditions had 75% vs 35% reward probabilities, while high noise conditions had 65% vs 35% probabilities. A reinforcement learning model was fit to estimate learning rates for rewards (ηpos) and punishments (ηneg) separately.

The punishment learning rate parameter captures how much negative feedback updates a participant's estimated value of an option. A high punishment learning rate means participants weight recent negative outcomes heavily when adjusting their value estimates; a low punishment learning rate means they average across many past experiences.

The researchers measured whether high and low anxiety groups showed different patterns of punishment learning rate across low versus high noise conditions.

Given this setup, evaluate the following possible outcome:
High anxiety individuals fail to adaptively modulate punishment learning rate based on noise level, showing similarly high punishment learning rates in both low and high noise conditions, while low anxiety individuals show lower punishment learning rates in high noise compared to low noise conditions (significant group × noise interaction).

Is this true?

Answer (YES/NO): NO